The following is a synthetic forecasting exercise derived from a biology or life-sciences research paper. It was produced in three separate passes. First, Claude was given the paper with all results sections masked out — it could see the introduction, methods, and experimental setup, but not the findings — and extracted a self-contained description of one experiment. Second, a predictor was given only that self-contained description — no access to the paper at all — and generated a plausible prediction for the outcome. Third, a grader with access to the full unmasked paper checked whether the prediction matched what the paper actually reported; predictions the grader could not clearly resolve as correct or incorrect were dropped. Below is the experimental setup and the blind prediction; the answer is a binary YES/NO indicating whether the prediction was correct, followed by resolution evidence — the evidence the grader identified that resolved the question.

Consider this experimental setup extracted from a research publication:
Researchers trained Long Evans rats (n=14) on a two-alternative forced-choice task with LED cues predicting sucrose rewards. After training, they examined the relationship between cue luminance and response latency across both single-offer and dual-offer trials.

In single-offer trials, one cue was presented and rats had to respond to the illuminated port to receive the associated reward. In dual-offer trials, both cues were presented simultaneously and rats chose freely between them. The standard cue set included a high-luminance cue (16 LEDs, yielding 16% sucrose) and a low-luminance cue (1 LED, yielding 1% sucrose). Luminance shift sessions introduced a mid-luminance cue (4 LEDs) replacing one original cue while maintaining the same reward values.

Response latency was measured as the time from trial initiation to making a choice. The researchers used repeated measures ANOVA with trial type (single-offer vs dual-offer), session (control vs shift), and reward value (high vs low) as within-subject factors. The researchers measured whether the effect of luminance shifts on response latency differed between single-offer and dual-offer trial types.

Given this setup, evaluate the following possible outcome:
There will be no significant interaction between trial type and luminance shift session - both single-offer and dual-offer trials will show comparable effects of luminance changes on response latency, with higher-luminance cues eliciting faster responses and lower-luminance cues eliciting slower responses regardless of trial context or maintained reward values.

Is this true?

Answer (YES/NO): NO